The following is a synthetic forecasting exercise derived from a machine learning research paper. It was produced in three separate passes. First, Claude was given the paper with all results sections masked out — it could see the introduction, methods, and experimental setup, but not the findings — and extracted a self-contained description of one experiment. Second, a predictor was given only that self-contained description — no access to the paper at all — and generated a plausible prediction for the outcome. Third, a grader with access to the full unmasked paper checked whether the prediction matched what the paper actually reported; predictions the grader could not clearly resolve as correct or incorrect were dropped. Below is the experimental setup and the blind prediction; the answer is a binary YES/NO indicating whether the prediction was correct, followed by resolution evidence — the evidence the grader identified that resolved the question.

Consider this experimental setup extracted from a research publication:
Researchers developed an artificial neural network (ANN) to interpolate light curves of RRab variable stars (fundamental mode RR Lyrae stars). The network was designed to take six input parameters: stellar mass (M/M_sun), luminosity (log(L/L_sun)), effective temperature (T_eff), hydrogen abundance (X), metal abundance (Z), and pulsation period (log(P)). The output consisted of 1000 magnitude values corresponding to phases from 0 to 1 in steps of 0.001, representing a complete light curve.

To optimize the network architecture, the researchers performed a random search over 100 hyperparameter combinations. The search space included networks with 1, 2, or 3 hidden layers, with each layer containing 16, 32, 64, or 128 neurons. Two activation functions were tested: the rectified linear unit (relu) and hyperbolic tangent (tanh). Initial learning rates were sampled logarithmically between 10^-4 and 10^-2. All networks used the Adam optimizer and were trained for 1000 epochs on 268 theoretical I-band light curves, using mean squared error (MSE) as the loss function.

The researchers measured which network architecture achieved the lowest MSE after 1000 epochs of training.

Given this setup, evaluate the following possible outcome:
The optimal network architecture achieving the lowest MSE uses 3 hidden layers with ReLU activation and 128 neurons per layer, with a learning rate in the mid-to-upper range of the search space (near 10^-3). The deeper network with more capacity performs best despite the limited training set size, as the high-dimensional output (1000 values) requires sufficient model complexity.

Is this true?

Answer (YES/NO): NO